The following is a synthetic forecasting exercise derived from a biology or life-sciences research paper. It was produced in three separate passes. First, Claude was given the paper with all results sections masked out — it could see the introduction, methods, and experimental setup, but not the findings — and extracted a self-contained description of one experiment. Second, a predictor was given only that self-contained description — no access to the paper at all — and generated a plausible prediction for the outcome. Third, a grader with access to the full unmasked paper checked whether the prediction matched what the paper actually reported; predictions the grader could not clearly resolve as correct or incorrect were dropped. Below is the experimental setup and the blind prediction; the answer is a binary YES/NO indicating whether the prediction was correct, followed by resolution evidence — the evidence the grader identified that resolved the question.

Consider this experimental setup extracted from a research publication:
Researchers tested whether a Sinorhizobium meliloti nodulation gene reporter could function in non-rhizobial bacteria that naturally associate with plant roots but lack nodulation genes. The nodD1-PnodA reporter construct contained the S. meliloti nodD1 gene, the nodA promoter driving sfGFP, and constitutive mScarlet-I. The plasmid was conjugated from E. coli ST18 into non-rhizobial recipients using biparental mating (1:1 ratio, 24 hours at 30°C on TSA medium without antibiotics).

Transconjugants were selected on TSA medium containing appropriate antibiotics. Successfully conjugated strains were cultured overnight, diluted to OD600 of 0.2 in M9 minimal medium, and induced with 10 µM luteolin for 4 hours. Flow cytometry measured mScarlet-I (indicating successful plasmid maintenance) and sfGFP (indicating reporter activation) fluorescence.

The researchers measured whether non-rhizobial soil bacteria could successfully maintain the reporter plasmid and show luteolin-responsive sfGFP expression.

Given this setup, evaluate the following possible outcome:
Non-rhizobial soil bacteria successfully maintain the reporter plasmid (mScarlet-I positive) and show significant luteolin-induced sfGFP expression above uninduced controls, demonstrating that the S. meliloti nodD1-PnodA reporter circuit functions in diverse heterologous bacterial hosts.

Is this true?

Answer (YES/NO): NO